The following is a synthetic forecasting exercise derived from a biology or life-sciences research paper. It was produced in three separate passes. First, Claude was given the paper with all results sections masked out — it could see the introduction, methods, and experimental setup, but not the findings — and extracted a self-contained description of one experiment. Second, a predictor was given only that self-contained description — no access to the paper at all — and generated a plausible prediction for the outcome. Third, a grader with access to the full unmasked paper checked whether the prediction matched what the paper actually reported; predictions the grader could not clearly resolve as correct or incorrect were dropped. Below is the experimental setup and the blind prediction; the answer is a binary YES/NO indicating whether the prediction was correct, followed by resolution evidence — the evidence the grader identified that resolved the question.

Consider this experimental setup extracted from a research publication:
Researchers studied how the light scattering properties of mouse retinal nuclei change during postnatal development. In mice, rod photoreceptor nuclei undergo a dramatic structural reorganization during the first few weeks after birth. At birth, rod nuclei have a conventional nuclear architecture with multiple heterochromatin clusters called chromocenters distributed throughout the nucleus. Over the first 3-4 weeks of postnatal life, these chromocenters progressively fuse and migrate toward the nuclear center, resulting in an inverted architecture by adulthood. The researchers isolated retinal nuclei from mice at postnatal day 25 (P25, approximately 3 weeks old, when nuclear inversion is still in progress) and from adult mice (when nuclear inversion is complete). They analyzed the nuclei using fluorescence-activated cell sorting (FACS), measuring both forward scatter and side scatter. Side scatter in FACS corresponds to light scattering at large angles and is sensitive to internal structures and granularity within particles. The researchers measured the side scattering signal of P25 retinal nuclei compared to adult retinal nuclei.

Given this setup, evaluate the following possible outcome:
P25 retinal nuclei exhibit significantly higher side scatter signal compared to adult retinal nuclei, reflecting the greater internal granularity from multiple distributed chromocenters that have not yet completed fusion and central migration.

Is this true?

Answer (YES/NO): YES